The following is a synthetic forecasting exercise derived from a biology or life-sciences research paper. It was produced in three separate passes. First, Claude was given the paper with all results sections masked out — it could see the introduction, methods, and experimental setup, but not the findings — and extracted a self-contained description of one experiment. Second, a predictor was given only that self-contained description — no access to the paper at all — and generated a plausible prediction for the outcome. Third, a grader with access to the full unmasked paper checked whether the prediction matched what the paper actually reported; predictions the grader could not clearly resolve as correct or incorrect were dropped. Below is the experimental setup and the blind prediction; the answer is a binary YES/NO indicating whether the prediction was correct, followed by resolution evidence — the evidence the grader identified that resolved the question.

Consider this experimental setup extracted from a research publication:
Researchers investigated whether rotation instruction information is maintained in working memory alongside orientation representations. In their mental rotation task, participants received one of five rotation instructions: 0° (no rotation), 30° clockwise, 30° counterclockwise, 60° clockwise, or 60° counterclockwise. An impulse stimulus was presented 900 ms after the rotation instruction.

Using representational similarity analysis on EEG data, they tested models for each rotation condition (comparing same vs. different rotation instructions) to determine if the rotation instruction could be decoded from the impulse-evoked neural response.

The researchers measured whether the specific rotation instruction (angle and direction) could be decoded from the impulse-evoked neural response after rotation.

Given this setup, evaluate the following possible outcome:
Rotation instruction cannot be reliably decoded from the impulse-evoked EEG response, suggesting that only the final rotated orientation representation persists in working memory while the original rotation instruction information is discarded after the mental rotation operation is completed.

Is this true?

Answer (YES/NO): NO